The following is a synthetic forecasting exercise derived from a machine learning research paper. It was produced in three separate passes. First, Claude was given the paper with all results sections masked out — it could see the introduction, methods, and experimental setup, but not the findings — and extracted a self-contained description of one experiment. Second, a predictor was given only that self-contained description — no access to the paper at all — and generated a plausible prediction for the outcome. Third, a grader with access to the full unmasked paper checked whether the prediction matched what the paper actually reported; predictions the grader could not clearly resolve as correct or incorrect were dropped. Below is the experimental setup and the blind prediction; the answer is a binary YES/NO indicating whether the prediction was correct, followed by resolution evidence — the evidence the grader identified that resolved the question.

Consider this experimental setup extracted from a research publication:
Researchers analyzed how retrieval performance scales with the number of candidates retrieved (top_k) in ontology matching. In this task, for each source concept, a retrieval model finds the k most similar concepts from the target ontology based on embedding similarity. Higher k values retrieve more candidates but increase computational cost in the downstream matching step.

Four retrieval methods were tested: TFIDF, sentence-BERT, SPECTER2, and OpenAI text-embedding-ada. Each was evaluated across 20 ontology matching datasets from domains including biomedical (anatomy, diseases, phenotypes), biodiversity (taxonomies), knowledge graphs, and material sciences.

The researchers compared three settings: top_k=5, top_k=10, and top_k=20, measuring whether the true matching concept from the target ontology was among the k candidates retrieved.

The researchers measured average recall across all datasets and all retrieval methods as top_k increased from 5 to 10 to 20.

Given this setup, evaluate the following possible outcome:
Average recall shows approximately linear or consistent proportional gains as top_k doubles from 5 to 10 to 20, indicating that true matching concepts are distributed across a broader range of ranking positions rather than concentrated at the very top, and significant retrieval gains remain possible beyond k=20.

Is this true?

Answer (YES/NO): NO